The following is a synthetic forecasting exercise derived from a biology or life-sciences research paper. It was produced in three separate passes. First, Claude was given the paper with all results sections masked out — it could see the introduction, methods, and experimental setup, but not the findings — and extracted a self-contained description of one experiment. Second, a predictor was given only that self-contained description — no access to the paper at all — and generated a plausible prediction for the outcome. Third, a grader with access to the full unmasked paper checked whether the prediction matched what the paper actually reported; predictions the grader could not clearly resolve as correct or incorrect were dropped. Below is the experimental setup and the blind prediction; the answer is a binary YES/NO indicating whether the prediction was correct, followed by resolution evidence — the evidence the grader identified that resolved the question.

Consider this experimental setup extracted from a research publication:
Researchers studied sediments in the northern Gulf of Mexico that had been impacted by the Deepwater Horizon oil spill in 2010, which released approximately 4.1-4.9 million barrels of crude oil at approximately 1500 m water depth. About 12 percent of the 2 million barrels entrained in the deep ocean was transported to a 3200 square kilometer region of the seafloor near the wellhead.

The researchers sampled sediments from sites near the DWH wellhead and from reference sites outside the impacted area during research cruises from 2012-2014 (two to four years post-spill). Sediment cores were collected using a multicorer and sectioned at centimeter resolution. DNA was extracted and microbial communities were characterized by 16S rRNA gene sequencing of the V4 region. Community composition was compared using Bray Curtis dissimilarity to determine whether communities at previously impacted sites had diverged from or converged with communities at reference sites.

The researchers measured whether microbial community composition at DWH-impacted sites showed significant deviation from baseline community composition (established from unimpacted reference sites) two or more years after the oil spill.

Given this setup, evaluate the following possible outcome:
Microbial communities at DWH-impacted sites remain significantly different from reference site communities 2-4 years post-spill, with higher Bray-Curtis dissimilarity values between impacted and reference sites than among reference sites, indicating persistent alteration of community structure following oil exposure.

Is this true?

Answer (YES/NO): NO